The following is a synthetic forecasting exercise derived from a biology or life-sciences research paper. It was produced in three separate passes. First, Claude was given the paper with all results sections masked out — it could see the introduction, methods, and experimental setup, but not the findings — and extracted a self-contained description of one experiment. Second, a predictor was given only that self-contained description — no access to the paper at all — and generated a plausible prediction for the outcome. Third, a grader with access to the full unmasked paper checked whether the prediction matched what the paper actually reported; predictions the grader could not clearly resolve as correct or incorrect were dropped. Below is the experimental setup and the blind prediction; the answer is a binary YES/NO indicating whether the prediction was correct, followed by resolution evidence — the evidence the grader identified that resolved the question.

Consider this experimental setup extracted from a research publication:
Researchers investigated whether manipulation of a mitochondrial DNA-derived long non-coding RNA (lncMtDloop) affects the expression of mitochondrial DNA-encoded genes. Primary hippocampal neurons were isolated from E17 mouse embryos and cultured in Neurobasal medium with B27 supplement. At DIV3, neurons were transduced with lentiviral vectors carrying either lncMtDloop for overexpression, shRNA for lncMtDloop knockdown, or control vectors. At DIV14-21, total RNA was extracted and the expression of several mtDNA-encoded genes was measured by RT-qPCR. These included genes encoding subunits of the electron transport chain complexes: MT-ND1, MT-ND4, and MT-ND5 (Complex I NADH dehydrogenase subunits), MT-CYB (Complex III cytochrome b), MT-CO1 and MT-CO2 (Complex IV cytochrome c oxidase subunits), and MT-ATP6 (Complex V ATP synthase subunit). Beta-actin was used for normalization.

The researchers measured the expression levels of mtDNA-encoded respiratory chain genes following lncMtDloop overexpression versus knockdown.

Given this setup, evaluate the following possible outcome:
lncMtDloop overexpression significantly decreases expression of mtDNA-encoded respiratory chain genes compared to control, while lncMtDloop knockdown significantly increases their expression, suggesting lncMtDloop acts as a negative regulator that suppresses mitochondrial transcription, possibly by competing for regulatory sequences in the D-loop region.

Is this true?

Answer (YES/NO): NO